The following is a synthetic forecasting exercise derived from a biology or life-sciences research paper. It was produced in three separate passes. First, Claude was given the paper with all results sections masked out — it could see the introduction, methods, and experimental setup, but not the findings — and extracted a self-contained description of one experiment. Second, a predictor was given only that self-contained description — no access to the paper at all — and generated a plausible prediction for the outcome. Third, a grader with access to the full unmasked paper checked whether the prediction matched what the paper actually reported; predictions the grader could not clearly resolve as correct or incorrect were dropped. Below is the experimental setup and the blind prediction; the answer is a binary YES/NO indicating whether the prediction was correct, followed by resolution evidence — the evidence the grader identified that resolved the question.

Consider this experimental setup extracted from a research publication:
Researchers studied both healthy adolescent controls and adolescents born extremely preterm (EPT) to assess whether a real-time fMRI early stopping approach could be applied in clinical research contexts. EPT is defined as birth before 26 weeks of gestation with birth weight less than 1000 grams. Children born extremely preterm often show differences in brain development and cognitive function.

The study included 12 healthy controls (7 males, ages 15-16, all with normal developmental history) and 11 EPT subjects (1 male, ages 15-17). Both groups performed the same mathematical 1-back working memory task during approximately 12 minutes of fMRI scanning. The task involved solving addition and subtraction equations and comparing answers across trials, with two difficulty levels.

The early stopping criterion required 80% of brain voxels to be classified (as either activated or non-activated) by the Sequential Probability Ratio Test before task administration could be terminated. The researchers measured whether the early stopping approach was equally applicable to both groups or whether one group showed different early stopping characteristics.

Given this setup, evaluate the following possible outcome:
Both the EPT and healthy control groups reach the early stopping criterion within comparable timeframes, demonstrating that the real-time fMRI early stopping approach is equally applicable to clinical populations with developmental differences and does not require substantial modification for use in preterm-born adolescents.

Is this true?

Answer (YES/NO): YES